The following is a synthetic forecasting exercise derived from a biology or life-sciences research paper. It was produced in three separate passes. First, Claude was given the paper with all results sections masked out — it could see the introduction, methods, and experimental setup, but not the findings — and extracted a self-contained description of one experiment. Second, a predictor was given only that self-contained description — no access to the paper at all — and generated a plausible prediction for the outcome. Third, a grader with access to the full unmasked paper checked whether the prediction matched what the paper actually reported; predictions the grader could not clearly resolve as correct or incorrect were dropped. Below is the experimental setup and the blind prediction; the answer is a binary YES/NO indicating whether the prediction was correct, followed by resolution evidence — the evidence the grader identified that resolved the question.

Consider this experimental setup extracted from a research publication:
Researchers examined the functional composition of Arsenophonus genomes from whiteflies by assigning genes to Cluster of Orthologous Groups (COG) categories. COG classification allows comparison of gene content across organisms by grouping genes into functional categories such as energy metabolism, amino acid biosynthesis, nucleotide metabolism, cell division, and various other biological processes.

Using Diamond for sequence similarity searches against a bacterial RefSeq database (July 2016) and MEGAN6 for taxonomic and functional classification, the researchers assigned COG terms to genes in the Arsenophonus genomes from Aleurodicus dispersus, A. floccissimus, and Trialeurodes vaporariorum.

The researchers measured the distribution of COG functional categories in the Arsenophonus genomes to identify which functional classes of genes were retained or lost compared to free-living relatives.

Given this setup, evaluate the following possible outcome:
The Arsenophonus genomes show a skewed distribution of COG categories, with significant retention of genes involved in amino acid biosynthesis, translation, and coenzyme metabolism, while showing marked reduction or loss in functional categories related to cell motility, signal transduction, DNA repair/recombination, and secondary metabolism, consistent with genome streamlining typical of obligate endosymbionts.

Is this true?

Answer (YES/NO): NO